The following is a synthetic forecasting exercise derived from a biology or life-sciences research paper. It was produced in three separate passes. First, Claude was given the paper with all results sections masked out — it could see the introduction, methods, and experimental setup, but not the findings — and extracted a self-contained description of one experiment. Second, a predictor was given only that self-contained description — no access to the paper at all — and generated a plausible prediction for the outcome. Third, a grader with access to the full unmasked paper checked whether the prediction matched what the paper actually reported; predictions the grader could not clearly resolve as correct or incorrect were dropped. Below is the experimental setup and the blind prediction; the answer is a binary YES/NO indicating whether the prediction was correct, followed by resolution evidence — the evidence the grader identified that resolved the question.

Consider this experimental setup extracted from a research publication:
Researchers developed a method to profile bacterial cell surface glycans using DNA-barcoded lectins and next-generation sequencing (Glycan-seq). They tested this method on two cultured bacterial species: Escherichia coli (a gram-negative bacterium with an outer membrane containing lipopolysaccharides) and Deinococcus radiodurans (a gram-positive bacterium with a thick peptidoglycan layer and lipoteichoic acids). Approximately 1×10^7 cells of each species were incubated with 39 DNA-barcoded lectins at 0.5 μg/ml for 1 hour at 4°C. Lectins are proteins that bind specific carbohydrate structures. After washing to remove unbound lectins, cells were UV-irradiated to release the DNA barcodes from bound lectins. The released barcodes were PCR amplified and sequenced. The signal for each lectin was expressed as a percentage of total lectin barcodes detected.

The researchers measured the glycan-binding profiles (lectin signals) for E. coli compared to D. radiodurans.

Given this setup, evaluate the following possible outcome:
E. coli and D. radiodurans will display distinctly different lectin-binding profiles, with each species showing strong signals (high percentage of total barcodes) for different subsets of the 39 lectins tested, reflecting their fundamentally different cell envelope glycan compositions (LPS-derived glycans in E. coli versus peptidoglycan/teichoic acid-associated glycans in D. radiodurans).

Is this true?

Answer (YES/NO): YES